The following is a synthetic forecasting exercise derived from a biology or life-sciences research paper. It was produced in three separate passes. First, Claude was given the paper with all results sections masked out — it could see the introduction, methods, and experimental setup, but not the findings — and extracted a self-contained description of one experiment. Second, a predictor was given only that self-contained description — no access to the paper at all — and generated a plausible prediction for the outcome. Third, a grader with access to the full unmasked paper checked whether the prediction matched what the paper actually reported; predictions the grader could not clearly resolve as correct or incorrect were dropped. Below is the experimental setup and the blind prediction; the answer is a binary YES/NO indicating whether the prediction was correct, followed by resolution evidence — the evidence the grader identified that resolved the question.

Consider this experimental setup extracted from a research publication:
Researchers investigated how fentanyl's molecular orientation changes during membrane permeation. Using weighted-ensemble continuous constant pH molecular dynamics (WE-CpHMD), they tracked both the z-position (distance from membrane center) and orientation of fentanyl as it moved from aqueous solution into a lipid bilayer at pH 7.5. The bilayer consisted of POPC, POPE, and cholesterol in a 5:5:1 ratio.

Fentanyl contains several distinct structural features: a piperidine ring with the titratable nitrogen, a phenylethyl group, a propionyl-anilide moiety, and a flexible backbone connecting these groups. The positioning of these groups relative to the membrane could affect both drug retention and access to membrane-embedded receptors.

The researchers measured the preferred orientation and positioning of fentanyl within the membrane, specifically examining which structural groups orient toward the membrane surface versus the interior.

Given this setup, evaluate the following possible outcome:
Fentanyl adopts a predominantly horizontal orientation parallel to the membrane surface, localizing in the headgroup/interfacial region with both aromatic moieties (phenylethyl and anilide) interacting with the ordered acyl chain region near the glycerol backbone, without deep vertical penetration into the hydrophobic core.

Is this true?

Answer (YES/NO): NO